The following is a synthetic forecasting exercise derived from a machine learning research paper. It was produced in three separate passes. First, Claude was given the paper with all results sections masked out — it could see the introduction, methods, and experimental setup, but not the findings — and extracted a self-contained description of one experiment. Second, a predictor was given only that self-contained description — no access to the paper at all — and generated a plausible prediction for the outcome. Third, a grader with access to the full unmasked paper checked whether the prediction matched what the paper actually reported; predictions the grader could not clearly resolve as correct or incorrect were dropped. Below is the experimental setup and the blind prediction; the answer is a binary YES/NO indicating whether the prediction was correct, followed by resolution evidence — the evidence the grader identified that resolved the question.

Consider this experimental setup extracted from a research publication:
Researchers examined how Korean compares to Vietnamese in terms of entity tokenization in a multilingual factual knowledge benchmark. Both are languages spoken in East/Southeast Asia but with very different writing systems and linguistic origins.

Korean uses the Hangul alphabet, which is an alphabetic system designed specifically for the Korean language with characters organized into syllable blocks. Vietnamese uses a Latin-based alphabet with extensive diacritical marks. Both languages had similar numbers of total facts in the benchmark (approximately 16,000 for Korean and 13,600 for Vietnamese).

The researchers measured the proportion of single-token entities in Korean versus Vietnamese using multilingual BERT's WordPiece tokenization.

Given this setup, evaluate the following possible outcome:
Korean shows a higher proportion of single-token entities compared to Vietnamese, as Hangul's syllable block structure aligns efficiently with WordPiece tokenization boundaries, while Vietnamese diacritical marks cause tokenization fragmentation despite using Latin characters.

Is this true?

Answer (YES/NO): NO